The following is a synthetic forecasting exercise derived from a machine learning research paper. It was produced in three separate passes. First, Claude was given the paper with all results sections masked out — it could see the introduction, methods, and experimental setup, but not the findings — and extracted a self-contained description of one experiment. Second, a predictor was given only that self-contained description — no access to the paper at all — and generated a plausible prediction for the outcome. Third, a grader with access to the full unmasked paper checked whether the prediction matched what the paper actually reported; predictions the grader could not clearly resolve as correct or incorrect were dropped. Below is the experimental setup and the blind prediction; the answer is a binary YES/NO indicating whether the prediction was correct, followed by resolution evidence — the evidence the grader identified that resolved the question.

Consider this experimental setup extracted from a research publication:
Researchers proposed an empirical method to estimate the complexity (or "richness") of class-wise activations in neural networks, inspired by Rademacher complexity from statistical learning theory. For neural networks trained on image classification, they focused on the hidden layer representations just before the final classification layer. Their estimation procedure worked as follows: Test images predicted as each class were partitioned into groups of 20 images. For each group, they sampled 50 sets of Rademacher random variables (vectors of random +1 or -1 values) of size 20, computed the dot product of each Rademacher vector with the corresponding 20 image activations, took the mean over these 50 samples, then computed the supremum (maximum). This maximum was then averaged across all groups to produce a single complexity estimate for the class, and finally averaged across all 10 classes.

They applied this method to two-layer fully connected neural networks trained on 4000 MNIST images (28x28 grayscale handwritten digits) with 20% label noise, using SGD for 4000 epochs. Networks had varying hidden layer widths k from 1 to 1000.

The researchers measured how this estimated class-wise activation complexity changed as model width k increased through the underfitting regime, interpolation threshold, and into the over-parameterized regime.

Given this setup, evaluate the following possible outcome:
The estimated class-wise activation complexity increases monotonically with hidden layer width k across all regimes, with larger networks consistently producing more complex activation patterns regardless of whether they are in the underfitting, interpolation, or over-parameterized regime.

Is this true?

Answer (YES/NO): NO